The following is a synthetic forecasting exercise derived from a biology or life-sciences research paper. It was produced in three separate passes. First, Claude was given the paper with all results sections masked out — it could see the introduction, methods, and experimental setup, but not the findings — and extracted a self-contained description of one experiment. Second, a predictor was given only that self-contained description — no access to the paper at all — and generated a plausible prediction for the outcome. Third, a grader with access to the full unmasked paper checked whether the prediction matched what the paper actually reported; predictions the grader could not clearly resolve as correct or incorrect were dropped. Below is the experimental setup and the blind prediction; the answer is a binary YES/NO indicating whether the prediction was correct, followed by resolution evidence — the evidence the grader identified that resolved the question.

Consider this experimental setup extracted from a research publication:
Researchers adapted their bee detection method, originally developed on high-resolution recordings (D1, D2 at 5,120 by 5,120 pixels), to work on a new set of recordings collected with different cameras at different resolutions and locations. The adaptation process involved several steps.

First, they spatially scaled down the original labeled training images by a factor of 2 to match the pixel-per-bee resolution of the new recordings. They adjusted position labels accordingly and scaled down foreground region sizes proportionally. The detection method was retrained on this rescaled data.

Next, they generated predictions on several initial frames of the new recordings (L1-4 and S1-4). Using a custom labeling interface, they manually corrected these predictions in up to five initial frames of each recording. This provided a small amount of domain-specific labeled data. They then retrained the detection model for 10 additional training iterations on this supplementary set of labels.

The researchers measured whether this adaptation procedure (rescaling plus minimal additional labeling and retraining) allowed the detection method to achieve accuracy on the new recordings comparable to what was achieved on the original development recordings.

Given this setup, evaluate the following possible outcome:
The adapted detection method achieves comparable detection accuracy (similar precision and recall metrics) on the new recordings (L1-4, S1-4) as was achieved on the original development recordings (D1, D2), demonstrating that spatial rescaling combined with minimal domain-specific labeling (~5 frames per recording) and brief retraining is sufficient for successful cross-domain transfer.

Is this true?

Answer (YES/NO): YES